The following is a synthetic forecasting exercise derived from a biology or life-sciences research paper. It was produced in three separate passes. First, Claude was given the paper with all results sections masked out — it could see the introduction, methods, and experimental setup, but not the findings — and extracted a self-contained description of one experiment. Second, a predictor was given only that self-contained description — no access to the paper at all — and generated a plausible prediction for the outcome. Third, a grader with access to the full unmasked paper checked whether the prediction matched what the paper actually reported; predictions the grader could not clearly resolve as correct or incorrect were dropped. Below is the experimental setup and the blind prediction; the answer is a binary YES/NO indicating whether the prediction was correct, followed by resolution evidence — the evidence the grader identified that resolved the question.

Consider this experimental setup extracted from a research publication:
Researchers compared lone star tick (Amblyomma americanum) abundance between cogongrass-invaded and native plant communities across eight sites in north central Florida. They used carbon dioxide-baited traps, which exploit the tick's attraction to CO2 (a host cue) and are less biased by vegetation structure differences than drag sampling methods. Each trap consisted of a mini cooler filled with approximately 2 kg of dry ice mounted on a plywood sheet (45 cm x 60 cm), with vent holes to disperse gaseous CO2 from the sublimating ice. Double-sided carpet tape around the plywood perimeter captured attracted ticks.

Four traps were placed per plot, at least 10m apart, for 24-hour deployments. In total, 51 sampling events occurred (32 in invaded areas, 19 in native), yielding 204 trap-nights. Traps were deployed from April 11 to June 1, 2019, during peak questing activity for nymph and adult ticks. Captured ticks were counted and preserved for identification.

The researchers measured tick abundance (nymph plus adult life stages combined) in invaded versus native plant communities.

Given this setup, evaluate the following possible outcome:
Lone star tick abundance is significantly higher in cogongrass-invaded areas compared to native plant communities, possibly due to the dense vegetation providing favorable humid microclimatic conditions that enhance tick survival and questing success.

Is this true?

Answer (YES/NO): NO